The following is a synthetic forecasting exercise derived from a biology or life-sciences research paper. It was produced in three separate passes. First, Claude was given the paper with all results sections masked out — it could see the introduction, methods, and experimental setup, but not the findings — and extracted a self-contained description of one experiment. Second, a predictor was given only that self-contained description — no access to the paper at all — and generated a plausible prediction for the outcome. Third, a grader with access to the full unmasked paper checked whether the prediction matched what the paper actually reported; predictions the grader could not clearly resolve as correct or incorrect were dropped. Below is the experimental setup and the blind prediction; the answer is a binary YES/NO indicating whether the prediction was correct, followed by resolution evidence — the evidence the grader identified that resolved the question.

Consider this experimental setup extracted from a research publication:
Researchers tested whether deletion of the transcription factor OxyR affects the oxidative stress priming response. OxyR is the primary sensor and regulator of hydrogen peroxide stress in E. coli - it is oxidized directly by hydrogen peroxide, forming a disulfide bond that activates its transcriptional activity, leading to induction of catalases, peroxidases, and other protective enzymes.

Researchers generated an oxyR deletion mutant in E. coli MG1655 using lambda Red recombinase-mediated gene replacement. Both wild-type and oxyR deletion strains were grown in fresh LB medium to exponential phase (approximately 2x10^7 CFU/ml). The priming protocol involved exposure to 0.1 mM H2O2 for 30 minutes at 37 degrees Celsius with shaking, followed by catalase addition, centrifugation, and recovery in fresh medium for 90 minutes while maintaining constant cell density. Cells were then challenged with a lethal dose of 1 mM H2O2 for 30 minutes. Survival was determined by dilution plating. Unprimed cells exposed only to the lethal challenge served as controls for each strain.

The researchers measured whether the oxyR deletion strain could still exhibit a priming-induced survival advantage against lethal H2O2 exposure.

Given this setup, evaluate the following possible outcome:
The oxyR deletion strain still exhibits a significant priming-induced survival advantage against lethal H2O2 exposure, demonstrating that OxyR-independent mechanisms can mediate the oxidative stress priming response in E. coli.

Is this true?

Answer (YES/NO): NO